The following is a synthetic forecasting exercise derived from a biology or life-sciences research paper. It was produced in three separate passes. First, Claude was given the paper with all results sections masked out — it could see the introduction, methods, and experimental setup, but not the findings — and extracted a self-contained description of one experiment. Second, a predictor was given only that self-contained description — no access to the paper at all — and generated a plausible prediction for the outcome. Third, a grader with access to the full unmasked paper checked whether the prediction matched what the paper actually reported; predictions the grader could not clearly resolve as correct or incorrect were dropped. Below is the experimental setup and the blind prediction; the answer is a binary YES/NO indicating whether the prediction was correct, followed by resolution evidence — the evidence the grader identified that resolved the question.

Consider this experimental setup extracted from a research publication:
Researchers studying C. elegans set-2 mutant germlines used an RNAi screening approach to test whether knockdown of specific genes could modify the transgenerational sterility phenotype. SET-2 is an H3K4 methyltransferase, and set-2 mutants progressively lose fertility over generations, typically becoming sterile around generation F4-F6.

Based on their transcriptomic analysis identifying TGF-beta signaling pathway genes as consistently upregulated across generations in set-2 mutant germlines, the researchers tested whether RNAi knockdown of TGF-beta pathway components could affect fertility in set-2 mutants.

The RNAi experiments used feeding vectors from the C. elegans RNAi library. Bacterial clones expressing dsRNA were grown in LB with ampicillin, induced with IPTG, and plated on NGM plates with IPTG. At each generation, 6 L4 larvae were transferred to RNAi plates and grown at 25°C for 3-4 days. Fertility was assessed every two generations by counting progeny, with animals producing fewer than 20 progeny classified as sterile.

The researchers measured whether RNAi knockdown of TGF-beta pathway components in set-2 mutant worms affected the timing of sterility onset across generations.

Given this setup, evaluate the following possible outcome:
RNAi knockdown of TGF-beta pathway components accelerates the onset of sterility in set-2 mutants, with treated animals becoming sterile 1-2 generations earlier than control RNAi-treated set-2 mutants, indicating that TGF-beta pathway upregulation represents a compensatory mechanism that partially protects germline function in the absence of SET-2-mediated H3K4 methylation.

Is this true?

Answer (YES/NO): NO